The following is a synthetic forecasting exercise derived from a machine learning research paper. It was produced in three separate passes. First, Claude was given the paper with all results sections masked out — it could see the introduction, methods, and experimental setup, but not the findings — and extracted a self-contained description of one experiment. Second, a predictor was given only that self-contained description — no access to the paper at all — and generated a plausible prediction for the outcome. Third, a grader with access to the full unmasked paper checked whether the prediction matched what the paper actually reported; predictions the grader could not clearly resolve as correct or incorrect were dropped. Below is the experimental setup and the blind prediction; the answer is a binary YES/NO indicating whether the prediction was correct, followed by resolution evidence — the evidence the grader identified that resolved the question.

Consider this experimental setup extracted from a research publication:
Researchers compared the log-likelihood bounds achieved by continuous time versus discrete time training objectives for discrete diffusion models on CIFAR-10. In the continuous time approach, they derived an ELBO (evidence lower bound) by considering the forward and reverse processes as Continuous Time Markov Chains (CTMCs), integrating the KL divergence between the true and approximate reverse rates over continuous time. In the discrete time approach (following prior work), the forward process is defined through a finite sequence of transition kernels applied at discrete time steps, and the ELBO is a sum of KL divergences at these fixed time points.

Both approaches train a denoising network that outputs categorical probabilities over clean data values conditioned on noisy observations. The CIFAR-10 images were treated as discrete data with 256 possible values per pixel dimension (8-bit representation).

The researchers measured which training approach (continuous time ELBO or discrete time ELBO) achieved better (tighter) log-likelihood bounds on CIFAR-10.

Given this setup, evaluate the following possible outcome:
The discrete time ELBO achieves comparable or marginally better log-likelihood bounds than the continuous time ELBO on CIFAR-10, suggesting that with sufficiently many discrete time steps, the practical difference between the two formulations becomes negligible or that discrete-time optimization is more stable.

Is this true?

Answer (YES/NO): YES